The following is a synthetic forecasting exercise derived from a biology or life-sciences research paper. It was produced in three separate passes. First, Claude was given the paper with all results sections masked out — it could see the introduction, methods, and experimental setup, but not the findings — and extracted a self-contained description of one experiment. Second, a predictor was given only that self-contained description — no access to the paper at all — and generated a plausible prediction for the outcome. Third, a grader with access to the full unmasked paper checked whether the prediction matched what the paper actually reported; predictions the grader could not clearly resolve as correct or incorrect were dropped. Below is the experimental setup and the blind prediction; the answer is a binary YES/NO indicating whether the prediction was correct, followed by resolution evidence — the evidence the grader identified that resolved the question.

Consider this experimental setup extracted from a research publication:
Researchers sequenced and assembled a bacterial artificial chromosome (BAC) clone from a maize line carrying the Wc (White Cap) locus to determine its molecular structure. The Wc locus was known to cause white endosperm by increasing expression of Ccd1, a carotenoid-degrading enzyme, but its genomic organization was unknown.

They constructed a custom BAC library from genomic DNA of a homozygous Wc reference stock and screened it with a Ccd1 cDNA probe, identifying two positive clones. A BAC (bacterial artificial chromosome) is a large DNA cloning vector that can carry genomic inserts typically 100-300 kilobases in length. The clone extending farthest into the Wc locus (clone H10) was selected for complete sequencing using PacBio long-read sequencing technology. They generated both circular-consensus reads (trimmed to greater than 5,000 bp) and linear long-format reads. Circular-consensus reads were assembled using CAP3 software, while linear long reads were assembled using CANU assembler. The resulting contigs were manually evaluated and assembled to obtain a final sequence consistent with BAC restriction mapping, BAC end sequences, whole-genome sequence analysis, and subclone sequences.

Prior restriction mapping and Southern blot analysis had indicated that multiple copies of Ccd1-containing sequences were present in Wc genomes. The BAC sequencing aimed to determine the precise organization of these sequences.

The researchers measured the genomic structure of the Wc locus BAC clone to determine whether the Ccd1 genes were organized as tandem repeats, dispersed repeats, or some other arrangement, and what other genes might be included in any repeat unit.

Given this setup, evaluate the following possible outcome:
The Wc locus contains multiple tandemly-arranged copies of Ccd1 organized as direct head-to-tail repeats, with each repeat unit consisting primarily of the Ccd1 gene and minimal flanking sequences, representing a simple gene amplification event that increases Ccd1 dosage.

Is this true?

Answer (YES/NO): NO